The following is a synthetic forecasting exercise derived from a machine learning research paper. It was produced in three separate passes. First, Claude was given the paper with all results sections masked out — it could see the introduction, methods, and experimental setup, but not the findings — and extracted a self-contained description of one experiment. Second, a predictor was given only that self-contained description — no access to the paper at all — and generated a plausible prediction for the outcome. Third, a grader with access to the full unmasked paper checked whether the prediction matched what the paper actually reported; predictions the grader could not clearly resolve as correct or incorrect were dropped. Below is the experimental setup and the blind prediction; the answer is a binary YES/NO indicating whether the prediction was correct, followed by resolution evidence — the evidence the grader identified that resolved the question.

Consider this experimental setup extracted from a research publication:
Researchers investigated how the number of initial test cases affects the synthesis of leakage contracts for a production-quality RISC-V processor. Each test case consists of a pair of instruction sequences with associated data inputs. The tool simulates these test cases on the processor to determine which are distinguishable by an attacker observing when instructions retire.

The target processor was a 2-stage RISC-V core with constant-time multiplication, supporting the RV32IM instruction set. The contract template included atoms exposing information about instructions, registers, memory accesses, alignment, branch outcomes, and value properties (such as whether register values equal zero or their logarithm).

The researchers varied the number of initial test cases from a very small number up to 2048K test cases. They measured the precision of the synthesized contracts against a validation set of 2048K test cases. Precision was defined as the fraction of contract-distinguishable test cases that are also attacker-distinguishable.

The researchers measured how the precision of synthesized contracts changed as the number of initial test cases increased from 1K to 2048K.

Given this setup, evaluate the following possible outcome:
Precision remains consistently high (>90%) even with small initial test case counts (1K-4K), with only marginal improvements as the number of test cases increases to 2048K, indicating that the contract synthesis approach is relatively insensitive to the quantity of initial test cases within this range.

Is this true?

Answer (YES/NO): NO